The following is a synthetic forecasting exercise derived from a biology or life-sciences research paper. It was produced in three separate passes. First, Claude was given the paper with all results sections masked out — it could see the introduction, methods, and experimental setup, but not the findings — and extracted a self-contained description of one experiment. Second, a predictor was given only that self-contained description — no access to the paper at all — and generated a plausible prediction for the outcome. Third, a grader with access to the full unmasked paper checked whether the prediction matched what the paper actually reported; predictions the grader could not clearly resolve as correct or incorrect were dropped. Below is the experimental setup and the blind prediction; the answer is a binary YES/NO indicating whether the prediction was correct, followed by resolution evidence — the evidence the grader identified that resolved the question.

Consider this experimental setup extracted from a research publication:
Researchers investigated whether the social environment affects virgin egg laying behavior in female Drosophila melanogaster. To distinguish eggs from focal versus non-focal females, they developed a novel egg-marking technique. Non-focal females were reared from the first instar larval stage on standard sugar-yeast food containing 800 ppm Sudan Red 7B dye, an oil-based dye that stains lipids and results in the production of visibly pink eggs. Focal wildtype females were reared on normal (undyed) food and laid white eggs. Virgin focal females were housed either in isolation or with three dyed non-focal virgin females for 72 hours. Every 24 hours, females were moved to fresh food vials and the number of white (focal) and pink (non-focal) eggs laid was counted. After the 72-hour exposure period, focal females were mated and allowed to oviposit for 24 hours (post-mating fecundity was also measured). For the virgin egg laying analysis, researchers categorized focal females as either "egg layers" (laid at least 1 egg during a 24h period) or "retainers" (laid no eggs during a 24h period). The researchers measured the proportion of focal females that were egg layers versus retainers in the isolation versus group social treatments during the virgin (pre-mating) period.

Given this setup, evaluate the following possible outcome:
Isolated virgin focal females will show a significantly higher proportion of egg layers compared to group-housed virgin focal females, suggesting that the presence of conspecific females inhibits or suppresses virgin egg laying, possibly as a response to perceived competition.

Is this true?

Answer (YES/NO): NO